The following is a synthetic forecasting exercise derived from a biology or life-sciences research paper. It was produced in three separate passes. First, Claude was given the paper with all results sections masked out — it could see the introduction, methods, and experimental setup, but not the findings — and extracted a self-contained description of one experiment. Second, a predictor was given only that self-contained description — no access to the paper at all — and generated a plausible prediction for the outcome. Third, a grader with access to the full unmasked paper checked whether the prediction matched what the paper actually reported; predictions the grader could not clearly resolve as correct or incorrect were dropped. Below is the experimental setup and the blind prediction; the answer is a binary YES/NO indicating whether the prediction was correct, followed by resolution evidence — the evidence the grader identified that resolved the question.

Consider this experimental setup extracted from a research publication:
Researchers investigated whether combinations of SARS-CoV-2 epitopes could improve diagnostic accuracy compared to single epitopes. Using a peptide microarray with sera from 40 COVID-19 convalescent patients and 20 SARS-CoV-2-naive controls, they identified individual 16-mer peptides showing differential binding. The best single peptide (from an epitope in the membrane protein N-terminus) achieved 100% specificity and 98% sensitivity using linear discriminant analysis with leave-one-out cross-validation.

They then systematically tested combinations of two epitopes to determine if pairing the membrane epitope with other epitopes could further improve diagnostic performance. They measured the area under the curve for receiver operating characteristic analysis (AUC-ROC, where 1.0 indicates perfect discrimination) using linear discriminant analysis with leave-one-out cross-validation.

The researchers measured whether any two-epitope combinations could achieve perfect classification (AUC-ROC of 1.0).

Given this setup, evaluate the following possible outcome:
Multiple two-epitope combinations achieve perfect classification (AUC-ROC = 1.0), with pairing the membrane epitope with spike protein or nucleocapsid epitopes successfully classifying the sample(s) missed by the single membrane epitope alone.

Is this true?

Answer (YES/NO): YES